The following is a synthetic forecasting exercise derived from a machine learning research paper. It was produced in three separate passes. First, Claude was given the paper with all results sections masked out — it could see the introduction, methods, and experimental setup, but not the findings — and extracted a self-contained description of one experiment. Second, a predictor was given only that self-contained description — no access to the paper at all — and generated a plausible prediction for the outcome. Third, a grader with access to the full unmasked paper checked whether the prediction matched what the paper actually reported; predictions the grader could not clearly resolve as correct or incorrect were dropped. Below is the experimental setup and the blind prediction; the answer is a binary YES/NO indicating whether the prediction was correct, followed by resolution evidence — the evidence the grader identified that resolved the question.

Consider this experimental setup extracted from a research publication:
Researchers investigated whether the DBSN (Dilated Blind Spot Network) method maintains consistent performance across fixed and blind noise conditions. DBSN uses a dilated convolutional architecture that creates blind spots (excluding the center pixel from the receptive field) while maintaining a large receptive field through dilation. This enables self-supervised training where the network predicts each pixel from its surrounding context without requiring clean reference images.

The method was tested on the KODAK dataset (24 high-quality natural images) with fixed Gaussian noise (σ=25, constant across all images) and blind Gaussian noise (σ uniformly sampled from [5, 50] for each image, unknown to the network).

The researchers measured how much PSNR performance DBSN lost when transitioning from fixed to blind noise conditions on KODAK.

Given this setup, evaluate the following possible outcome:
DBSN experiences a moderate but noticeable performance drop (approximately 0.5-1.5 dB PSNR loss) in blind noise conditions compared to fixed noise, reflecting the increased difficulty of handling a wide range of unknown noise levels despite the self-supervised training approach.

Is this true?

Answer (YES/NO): YES